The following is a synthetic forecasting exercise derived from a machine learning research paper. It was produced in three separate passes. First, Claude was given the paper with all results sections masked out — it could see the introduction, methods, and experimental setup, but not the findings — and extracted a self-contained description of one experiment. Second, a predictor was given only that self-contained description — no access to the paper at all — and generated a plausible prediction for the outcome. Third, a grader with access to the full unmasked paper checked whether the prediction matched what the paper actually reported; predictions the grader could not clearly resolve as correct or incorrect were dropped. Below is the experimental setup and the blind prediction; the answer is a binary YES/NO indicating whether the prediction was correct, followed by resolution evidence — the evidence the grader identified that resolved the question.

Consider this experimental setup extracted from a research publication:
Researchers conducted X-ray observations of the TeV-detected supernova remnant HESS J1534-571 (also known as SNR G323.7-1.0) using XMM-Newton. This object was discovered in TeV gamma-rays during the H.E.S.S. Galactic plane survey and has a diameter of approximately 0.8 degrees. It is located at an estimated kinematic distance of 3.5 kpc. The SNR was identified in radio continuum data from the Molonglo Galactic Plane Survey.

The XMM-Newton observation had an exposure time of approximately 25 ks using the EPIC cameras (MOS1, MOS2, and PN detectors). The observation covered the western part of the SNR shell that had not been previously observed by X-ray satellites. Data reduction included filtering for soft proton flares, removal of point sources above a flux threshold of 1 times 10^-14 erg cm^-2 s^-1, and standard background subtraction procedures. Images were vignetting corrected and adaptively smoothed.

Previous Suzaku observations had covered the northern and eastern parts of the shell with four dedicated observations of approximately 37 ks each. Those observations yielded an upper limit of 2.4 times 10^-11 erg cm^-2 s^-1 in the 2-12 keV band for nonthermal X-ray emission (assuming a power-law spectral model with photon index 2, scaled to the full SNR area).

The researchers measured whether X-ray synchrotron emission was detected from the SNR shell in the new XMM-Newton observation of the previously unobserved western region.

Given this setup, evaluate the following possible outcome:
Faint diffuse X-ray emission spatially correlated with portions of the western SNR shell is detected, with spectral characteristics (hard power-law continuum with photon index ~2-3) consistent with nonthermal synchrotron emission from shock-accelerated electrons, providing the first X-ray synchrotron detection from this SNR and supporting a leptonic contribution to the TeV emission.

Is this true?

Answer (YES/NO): NO